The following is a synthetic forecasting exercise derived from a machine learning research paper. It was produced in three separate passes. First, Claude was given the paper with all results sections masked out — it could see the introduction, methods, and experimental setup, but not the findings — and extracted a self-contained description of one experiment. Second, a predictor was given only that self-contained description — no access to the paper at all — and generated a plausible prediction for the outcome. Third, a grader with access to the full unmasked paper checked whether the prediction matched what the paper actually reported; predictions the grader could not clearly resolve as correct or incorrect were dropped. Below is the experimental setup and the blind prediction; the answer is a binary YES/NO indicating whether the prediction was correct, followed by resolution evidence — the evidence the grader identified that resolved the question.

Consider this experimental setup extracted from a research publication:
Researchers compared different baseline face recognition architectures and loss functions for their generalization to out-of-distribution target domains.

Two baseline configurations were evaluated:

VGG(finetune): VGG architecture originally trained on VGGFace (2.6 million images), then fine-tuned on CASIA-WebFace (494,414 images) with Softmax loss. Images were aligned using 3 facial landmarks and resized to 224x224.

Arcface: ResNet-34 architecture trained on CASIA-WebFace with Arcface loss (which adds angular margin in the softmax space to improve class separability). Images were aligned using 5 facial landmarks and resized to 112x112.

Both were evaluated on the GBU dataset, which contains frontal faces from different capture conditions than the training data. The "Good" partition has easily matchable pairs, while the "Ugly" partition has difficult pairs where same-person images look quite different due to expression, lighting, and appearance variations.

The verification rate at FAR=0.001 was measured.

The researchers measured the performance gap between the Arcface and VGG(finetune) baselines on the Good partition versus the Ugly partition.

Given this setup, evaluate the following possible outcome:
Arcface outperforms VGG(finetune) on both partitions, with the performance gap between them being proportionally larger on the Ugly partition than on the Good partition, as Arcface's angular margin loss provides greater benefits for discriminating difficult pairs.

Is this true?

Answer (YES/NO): YES